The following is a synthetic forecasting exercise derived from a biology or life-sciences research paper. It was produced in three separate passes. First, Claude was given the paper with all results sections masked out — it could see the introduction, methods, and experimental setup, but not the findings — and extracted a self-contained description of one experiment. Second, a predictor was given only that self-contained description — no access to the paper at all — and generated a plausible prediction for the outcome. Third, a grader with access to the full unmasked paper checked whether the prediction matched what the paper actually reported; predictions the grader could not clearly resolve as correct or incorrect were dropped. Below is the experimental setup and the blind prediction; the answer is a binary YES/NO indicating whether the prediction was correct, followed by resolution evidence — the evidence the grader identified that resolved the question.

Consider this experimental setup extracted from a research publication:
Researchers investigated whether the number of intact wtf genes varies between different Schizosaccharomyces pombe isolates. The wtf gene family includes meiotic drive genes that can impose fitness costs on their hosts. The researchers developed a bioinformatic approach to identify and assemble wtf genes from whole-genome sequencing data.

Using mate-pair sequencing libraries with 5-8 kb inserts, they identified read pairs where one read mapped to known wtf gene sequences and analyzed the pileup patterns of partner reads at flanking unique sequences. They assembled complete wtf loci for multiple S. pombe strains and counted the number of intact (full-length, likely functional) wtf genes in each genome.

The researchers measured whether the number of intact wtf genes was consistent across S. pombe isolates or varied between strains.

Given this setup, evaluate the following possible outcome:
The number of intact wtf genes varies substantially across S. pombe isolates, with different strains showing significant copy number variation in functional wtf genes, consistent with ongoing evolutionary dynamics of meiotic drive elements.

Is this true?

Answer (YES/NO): YES